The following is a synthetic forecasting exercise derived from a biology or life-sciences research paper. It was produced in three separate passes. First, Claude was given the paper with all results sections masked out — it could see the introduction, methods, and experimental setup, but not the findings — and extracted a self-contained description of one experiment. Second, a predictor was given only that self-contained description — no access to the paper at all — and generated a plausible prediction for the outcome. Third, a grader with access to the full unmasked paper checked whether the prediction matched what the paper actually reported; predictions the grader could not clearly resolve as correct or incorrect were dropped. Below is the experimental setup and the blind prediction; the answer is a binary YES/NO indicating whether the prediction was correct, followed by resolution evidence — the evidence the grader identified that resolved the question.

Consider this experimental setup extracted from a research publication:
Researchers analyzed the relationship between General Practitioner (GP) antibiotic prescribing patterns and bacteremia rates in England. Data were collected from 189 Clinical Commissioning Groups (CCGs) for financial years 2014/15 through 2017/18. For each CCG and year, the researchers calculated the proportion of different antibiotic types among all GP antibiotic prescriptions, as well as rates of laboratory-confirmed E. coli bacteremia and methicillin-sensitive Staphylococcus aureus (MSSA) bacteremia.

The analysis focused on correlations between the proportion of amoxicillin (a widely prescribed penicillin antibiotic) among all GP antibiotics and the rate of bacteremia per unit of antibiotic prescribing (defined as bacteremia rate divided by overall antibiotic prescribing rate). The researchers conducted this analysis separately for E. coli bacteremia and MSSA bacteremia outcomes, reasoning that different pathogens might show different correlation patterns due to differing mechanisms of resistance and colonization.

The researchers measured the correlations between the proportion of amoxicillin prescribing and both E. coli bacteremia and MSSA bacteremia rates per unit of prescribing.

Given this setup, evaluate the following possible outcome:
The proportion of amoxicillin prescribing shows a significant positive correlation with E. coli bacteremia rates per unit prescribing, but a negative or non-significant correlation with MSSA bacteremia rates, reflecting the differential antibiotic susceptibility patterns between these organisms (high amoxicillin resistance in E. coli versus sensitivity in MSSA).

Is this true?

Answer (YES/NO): NO